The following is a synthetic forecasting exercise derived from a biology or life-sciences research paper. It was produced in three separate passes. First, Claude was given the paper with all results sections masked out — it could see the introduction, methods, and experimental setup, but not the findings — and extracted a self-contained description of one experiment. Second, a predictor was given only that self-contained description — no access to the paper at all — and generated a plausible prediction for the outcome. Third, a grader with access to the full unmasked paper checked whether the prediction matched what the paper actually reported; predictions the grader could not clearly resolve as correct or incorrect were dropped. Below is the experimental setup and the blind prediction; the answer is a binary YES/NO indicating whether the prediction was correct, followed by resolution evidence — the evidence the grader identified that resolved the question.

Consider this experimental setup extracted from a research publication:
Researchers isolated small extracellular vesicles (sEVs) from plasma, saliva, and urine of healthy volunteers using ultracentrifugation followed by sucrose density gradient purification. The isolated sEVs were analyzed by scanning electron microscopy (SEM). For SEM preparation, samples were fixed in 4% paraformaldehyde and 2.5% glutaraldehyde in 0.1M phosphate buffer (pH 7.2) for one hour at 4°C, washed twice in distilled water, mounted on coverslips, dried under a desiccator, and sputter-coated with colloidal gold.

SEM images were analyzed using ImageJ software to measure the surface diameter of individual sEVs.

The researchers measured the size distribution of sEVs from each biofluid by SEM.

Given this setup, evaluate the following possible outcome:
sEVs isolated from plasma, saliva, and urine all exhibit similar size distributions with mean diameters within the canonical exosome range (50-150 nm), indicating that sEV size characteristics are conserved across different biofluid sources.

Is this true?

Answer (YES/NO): NO